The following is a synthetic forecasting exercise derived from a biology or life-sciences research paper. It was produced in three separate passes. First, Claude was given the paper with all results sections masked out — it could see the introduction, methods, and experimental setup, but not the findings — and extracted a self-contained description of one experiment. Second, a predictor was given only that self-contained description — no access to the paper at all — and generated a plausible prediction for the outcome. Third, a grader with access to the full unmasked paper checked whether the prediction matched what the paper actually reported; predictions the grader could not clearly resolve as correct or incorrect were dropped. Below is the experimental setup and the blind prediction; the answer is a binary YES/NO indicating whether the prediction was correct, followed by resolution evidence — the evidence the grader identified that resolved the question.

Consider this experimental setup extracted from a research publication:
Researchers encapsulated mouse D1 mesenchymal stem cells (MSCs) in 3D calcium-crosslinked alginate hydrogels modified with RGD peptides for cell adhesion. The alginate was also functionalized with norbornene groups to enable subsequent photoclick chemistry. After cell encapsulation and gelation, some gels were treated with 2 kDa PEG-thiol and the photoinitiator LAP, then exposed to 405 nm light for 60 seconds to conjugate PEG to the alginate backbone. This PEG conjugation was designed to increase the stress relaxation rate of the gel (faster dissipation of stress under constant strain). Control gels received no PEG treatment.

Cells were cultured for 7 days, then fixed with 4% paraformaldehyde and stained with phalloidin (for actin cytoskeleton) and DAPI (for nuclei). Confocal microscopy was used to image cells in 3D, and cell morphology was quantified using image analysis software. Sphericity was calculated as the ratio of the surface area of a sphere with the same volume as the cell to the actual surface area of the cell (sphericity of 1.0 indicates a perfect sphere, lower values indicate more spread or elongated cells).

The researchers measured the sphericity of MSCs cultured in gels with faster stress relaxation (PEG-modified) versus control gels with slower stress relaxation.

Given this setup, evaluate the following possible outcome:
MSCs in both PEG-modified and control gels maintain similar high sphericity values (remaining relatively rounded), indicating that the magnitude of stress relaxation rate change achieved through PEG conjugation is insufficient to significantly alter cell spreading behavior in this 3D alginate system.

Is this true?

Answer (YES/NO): NO